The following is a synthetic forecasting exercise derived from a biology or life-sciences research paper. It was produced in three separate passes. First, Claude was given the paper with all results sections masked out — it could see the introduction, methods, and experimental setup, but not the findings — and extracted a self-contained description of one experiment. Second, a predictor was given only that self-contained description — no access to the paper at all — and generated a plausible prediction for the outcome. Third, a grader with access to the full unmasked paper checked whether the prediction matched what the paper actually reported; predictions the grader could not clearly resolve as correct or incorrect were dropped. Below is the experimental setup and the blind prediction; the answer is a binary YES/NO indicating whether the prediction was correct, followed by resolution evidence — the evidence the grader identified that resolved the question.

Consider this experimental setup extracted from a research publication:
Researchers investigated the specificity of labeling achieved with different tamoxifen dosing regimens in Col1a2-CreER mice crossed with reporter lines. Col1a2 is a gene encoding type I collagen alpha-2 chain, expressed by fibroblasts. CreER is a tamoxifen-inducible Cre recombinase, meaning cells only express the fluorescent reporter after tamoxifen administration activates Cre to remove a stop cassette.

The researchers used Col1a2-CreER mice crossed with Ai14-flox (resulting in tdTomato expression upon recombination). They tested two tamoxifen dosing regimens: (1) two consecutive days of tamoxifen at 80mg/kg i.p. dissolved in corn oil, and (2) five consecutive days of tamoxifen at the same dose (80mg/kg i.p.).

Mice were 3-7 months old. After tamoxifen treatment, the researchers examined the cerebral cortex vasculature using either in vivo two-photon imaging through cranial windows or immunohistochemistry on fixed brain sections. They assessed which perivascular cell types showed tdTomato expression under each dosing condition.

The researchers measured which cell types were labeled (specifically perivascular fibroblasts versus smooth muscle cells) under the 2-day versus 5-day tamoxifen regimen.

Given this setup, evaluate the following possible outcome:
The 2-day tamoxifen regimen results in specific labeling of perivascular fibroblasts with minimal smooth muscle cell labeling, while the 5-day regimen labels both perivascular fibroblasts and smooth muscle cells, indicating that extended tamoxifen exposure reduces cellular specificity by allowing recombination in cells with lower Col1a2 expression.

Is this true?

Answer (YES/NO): YES